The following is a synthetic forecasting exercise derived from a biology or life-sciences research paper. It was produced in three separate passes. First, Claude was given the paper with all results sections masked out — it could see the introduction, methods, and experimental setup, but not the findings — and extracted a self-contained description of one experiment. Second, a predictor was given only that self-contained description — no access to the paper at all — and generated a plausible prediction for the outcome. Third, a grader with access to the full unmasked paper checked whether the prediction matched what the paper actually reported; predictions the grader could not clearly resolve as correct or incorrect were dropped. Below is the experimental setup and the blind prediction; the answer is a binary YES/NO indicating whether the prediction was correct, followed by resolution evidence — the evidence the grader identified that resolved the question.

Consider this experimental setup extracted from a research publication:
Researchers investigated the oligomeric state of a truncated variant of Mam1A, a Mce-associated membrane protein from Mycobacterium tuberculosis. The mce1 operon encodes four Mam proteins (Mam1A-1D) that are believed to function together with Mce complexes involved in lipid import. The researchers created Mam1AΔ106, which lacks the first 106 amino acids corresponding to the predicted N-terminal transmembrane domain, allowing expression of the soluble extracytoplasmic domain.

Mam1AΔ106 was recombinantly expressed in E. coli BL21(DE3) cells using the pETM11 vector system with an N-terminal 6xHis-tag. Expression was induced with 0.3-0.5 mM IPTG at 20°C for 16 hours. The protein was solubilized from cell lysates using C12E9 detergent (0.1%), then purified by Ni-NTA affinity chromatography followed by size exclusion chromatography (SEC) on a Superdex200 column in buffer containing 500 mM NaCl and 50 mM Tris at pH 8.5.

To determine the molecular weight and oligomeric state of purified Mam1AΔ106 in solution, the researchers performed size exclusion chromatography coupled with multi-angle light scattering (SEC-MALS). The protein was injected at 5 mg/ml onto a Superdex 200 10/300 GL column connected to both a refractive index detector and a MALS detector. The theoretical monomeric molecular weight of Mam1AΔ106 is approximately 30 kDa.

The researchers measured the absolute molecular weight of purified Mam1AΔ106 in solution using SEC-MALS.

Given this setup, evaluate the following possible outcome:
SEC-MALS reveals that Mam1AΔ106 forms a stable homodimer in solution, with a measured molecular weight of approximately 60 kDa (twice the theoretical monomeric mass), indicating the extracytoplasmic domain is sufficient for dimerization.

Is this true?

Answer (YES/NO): NO